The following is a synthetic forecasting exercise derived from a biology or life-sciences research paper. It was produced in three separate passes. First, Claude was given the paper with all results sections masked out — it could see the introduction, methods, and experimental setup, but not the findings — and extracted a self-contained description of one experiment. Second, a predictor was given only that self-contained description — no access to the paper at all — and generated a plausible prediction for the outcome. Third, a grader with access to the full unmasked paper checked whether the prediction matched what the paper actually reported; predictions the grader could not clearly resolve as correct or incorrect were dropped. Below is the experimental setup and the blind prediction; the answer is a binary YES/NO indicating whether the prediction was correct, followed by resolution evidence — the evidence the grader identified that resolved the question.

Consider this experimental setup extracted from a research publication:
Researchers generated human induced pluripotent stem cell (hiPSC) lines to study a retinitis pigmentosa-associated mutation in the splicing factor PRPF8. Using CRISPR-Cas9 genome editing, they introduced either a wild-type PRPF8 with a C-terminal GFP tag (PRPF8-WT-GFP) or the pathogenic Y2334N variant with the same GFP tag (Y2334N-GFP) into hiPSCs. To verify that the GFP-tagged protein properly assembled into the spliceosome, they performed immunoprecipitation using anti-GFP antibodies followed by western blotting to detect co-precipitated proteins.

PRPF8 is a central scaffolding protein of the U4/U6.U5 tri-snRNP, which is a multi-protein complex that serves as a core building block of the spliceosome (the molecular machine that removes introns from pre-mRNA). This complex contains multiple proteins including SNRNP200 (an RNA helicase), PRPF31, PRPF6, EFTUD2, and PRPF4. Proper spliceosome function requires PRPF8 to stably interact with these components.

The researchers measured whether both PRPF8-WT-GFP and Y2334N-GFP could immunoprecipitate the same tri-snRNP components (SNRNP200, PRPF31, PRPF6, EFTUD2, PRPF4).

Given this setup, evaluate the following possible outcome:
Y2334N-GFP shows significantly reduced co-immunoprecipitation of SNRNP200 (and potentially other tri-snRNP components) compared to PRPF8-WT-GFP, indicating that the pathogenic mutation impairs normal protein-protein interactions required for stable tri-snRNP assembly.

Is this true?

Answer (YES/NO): NO